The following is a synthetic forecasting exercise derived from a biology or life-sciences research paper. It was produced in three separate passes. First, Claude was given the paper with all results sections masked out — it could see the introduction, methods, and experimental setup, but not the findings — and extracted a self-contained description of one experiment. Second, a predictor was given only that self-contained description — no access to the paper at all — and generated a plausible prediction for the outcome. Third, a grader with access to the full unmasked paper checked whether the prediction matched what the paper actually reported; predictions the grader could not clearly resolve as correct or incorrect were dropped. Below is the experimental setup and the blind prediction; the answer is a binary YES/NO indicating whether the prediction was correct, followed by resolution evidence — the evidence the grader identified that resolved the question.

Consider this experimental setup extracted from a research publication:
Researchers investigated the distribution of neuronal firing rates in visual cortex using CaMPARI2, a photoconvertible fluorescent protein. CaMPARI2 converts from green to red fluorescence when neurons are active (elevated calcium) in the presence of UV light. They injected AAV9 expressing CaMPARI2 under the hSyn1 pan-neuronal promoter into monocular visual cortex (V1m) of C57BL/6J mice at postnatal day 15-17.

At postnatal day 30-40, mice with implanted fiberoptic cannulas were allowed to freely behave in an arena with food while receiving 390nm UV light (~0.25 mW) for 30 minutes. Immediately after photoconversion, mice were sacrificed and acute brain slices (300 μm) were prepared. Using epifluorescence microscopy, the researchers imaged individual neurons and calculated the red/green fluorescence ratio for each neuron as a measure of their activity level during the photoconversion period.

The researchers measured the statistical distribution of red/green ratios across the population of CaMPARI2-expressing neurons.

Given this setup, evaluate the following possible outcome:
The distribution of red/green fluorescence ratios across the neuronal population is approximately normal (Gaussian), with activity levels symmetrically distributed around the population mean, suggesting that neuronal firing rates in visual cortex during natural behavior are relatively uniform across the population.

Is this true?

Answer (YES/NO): NO